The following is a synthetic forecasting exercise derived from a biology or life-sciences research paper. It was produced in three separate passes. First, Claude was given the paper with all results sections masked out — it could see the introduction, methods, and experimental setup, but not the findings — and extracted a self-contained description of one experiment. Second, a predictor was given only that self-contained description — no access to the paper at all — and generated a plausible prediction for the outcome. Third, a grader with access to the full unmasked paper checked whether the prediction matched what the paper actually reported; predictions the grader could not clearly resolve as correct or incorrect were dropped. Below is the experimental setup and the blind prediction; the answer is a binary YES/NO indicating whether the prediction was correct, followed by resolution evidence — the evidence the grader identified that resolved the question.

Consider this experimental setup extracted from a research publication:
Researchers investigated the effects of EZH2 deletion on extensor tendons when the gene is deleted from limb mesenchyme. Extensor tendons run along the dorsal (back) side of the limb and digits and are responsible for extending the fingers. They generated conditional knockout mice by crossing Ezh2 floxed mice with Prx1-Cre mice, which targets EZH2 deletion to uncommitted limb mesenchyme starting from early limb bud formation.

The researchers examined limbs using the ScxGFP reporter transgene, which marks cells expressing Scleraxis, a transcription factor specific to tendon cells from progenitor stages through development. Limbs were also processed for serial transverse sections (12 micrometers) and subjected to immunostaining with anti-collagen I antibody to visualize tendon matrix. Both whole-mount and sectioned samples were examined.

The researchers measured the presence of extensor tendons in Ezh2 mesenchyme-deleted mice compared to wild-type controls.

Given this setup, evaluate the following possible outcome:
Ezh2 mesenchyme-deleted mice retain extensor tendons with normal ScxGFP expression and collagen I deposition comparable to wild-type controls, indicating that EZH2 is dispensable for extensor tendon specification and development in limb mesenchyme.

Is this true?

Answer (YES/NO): NO